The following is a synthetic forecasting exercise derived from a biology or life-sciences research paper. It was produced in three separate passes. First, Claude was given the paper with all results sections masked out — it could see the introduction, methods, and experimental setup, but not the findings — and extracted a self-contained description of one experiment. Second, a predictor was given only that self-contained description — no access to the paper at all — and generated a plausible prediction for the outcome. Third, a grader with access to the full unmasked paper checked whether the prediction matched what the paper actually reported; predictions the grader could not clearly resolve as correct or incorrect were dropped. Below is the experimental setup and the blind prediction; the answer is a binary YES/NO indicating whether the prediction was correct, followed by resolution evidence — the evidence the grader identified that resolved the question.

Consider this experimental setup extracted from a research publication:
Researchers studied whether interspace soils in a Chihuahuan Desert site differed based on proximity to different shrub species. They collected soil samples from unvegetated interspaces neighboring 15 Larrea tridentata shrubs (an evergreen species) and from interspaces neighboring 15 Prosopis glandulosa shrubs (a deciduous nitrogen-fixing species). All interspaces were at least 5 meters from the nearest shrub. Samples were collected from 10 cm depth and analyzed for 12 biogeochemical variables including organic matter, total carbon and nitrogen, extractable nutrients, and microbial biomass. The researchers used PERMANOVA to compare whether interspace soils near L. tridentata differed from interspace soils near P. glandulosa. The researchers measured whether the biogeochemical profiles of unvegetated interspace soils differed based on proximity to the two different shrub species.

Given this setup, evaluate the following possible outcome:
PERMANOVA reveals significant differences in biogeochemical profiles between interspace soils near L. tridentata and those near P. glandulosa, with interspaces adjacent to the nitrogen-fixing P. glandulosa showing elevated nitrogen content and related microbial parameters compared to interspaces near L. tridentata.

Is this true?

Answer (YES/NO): NO